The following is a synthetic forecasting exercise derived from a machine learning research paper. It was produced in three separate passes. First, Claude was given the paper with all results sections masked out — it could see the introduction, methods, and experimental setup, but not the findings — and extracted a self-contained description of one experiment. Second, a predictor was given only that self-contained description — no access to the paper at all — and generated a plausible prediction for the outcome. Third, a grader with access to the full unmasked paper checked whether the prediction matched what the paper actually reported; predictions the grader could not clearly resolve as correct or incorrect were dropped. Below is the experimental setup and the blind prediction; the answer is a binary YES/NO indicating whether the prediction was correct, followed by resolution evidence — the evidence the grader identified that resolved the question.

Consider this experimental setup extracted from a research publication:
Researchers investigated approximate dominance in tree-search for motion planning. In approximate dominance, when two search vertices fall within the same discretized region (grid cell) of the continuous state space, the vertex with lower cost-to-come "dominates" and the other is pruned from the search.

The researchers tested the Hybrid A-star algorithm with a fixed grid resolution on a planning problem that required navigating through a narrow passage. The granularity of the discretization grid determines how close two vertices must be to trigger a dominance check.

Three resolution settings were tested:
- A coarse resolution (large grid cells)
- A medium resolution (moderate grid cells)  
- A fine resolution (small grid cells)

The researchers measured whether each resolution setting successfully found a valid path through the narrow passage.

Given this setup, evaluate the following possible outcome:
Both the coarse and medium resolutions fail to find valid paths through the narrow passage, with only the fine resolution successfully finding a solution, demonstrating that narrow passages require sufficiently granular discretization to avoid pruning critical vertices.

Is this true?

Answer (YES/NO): NO